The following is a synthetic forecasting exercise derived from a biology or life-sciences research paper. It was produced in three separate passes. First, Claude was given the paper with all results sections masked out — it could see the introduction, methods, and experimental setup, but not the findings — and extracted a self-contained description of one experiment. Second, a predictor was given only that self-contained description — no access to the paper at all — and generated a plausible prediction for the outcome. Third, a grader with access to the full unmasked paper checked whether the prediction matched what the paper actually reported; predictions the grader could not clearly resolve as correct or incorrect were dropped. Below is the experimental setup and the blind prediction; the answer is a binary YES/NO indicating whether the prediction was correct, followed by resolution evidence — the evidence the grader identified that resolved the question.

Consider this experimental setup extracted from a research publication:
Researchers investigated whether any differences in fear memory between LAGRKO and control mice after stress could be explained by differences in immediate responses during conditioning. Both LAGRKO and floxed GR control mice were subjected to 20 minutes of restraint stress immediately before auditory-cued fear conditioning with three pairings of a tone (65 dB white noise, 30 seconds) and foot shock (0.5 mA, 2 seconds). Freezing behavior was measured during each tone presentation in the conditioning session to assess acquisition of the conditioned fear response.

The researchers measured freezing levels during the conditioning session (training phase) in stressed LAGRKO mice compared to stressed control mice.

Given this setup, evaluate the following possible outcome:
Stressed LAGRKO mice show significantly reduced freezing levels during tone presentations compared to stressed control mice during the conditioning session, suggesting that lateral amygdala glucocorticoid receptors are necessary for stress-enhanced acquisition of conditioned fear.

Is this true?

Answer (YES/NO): NO